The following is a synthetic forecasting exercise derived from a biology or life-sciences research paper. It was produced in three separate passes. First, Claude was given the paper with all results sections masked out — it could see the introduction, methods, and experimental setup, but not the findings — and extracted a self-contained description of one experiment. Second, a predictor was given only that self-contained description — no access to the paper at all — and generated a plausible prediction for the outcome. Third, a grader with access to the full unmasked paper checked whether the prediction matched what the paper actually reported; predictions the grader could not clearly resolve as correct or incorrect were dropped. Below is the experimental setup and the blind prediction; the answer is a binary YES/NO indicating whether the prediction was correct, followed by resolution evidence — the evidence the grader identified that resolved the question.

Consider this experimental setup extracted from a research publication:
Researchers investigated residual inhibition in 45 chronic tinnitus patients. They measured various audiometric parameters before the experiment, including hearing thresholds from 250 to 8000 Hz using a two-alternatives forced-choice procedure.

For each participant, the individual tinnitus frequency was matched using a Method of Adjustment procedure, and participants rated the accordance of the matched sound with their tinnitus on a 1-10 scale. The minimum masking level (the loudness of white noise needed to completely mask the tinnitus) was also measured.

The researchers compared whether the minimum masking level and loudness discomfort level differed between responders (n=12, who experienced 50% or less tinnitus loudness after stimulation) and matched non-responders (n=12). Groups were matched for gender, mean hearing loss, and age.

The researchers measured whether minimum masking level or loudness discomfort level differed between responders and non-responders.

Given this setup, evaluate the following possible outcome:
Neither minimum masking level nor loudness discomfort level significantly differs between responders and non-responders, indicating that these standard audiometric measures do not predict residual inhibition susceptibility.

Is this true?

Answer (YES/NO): NO